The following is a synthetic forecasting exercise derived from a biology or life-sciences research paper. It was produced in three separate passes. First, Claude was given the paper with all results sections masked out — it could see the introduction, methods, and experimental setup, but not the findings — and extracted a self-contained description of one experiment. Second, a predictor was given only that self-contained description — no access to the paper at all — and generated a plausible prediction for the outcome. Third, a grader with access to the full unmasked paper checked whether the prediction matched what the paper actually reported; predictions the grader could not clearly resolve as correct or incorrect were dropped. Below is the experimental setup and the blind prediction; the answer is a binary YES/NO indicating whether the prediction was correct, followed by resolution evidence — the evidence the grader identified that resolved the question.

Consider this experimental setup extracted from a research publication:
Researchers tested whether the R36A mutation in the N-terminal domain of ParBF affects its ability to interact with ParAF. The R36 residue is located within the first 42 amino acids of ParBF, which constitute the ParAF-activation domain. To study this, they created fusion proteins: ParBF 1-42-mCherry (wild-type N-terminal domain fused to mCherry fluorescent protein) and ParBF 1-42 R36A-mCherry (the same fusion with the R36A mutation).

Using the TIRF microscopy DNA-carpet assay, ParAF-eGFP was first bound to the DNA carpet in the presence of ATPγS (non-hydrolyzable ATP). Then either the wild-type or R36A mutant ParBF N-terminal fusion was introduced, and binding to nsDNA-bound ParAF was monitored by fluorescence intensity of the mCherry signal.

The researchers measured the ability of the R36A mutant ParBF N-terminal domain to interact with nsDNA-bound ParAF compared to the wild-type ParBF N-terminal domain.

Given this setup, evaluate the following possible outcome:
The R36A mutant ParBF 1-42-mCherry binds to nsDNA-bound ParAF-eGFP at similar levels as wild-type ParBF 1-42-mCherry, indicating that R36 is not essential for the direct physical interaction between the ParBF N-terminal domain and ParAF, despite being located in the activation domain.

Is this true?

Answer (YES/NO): NO